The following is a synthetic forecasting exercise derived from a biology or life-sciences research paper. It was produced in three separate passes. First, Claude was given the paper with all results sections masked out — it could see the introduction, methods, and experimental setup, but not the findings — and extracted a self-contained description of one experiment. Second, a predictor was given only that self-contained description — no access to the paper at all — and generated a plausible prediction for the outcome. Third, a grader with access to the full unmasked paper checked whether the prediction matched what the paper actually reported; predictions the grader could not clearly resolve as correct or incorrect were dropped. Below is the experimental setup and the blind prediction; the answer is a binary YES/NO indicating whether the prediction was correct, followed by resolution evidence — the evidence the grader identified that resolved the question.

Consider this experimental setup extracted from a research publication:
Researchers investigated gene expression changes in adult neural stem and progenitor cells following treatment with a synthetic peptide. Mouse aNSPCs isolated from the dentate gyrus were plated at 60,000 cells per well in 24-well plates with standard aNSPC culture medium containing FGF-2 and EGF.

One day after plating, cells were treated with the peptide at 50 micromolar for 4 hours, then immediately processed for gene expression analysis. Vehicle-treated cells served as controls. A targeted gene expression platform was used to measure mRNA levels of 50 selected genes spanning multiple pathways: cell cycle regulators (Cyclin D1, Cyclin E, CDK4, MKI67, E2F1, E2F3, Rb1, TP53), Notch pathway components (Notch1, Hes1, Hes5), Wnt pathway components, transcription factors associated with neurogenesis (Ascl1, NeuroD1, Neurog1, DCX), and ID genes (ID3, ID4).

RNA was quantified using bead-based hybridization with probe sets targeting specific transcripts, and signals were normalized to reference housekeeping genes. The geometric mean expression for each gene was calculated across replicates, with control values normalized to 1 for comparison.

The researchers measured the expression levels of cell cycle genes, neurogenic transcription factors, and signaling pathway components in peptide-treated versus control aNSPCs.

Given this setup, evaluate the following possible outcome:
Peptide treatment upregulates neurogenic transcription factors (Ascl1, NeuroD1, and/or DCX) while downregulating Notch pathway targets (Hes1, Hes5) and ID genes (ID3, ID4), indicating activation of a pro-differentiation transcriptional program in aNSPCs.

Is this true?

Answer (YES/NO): NO